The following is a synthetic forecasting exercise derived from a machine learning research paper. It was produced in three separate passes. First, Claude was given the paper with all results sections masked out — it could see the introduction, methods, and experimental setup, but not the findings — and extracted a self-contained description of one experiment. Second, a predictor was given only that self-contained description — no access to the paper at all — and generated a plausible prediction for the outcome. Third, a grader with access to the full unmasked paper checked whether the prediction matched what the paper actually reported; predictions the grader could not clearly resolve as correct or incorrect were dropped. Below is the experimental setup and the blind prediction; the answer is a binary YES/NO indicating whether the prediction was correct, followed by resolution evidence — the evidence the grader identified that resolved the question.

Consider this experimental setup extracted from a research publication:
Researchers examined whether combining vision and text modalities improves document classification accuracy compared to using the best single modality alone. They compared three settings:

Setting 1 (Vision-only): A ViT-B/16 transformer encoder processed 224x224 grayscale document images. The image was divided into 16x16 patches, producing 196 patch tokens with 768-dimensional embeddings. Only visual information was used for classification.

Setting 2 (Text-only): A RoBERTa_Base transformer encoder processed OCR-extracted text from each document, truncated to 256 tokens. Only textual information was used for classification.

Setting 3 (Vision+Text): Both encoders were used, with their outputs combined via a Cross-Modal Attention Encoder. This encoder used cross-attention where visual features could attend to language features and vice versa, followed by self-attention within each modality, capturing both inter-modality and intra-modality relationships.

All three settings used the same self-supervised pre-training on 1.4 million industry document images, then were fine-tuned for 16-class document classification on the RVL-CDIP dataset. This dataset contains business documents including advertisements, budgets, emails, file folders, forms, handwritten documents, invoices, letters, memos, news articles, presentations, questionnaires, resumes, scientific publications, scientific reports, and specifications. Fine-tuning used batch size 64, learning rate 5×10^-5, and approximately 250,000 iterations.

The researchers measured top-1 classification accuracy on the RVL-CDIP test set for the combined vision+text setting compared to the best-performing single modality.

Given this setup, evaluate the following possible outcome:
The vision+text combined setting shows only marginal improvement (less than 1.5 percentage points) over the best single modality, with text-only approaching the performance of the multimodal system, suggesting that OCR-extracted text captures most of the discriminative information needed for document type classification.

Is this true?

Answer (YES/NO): YES